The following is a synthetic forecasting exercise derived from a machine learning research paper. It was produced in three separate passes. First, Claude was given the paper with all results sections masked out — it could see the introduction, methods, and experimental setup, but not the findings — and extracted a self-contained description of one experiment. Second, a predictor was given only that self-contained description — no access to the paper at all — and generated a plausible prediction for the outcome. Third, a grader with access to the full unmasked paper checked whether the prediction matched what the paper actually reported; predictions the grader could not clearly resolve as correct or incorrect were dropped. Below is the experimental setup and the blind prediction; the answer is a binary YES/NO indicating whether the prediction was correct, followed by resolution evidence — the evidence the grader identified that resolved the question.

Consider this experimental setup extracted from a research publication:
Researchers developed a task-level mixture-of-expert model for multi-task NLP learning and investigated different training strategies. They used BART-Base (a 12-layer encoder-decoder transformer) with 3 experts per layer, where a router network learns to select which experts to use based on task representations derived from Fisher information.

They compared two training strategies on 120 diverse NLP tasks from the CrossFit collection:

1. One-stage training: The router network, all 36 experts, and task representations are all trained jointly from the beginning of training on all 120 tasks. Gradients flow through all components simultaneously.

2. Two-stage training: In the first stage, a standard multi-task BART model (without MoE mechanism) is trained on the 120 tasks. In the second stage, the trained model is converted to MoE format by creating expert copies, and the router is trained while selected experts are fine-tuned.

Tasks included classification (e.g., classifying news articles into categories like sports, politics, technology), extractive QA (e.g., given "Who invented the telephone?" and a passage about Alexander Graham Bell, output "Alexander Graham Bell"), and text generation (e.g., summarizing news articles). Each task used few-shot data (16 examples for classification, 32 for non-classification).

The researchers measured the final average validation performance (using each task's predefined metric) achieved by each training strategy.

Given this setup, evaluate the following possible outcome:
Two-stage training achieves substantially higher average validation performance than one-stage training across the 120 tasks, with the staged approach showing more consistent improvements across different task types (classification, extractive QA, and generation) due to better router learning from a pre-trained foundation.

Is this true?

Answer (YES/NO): NO